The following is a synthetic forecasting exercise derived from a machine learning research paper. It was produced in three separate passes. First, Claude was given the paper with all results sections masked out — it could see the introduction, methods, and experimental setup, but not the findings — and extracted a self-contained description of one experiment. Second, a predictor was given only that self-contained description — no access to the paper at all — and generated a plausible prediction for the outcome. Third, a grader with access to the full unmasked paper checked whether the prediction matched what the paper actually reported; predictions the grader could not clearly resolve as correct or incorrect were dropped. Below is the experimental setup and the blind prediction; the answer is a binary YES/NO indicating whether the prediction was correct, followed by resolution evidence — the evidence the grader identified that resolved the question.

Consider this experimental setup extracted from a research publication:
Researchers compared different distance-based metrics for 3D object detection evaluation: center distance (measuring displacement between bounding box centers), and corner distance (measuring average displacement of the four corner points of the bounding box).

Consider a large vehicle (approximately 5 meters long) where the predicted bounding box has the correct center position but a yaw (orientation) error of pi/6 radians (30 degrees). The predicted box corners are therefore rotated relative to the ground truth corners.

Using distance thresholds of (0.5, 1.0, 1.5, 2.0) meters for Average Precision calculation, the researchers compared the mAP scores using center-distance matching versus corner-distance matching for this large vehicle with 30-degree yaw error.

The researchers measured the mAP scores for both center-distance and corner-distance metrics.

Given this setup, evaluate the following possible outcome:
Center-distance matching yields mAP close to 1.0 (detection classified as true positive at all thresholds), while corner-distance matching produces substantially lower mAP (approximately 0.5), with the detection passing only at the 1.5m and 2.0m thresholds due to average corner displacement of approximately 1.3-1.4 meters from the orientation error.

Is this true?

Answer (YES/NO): NO